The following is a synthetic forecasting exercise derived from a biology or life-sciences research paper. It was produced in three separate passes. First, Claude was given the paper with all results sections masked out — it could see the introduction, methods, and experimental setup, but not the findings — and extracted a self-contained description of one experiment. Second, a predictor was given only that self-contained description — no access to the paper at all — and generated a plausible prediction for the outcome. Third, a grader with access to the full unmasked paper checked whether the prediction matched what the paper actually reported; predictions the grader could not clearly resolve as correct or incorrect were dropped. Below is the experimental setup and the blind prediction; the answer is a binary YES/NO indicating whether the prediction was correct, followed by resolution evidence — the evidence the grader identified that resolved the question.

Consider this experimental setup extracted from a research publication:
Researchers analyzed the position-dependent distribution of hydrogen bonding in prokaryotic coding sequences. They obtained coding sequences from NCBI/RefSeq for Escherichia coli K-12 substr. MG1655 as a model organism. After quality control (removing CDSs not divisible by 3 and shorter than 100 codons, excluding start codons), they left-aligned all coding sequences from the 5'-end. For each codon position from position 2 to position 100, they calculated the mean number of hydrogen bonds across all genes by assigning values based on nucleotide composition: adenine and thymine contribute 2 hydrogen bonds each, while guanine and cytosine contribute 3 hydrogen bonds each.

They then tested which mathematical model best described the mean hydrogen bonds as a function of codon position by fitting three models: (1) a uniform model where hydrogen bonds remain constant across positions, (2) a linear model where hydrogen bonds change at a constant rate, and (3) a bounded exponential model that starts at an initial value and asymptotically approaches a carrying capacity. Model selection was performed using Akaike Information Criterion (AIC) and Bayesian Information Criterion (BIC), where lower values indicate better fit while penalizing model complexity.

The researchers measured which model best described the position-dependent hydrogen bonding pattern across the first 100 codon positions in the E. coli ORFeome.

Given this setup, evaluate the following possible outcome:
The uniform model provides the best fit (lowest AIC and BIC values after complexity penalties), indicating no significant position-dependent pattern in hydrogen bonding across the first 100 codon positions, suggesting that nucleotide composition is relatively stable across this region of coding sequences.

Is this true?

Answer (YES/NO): NO